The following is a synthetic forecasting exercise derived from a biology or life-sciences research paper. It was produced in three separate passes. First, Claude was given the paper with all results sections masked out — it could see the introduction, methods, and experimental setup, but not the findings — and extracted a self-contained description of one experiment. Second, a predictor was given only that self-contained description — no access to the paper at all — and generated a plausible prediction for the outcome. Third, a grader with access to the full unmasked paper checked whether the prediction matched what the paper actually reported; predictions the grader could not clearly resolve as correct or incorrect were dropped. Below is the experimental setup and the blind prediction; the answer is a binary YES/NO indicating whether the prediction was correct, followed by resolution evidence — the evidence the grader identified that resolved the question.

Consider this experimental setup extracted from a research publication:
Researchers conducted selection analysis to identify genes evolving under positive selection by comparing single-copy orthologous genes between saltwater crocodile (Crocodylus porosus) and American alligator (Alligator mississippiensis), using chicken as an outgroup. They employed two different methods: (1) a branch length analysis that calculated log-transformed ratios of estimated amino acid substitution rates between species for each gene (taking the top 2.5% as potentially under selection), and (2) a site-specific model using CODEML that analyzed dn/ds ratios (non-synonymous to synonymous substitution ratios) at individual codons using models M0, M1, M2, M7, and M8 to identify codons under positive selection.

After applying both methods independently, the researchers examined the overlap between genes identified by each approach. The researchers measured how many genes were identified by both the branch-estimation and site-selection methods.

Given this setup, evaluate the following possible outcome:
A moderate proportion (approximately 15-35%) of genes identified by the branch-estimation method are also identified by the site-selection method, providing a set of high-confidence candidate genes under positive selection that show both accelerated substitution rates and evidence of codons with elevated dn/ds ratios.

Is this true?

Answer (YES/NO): YES